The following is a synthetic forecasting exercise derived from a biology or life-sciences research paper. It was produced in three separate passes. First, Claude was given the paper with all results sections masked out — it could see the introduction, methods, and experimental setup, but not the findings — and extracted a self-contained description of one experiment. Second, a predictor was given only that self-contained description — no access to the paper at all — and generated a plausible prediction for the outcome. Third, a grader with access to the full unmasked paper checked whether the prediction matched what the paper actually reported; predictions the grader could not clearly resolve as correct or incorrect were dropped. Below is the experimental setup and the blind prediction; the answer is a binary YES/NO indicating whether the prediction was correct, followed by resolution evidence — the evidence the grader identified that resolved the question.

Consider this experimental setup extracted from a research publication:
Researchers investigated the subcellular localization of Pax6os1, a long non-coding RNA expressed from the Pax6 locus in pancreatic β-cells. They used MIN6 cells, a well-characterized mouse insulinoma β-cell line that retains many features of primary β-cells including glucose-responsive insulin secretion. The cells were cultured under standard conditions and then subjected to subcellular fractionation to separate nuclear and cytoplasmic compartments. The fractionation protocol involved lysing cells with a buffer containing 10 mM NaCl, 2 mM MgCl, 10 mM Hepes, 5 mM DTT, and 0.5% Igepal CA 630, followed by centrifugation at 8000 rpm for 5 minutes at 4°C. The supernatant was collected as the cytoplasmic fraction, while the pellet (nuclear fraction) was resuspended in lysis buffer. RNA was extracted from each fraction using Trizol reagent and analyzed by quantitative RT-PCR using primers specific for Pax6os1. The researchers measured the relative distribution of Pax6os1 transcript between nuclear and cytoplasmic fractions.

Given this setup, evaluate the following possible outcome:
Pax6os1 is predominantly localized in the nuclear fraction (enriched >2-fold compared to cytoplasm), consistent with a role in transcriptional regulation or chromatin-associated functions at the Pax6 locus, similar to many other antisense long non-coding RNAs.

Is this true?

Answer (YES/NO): NO